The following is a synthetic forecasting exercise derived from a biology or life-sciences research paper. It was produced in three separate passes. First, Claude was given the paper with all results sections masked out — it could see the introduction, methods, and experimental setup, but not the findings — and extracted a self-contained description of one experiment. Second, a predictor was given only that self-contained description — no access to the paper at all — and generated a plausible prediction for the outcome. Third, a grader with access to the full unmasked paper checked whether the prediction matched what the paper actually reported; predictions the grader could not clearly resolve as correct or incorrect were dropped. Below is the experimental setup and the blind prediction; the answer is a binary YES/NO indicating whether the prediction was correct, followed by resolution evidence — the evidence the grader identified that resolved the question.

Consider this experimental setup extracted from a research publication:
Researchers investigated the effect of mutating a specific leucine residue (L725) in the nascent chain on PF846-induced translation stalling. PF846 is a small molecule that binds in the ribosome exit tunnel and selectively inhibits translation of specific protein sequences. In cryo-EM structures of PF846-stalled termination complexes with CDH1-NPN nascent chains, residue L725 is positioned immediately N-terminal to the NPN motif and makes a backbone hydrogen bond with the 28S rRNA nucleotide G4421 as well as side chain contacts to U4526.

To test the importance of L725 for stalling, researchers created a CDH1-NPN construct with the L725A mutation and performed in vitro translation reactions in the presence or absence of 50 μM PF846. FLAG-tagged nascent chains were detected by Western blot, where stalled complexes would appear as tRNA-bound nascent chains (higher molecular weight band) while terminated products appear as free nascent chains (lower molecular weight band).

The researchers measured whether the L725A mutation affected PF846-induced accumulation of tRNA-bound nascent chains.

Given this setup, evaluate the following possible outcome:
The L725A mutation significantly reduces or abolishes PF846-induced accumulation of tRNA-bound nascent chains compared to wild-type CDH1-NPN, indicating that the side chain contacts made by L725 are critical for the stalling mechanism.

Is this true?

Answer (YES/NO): YES